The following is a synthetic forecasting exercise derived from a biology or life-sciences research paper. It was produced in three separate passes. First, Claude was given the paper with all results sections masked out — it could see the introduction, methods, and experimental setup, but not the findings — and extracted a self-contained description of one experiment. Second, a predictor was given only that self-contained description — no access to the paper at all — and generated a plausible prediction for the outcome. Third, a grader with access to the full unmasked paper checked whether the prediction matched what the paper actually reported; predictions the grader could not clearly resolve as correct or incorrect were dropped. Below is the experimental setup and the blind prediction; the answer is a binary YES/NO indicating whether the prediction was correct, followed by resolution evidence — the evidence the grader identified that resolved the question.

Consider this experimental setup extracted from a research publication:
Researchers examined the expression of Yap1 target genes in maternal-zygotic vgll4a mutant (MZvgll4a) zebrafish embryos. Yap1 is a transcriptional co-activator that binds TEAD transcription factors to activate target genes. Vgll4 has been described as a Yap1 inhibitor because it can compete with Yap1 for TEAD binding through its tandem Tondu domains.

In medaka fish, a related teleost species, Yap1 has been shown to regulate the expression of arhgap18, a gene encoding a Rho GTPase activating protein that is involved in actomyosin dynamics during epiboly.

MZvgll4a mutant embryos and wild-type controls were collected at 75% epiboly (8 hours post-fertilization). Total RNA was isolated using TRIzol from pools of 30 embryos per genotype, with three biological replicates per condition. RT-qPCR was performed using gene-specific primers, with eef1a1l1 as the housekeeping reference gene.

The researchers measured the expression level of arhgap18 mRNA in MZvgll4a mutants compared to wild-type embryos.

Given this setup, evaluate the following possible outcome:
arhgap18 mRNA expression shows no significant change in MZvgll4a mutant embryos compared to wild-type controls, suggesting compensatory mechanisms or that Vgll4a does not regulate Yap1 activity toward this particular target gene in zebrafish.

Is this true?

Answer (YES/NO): NO